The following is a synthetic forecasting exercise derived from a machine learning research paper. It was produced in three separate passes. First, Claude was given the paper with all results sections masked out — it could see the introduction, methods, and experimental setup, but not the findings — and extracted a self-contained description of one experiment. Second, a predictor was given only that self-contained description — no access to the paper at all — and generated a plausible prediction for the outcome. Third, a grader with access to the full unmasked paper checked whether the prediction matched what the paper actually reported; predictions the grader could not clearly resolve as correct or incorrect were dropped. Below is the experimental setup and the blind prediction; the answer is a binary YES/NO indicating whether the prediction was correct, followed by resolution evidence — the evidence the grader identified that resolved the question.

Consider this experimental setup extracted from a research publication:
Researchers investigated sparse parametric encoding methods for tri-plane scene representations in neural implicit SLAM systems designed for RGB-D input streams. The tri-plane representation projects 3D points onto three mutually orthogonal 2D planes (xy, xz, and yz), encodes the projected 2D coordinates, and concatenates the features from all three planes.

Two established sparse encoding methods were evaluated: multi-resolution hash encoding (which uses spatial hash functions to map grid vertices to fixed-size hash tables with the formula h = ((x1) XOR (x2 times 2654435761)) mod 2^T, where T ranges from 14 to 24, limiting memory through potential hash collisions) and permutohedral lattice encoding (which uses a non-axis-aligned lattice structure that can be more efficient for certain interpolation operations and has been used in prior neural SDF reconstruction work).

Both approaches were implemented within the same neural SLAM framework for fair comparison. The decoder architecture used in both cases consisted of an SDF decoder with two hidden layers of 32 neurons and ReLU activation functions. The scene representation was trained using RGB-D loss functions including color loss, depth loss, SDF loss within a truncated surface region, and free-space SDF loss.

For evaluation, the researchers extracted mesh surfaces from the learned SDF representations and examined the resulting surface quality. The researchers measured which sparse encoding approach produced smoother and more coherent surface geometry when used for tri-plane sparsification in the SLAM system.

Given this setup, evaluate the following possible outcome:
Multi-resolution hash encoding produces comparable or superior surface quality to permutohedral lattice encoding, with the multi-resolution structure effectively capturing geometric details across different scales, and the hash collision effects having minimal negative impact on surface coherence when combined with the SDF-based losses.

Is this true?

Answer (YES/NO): YES